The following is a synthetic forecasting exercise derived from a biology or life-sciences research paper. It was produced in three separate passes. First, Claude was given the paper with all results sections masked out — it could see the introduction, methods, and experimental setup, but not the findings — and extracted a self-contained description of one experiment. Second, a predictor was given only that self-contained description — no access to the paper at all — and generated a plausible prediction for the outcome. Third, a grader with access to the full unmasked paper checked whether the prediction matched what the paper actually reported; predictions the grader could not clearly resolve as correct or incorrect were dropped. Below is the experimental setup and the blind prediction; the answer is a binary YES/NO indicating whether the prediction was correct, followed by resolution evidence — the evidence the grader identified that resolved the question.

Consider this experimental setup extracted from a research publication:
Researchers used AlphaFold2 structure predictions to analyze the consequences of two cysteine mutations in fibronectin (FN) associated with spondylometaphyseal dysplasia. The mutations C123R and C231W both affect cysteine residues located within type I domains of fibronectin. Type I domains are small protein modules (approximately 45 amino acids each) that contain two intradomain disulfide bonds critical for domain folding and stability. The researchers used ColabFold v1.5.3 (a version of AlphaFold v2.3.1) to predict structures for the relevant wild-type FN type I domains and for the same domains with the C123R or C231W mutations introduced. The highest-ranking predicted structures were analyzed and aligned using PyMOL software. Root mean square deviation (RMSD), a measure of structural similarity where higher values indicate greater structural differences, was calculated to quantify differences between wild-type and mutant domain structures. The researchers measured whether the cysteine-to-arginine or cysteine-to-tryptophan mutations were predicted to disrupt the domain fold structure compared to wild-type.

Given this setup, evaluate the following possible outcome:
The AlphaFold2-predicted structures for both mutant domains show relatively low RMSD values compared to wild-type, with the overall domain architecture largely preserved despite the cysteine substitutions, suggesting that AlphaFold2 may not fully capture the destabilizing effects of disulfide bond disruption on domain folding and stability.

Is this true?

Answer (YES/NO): YES